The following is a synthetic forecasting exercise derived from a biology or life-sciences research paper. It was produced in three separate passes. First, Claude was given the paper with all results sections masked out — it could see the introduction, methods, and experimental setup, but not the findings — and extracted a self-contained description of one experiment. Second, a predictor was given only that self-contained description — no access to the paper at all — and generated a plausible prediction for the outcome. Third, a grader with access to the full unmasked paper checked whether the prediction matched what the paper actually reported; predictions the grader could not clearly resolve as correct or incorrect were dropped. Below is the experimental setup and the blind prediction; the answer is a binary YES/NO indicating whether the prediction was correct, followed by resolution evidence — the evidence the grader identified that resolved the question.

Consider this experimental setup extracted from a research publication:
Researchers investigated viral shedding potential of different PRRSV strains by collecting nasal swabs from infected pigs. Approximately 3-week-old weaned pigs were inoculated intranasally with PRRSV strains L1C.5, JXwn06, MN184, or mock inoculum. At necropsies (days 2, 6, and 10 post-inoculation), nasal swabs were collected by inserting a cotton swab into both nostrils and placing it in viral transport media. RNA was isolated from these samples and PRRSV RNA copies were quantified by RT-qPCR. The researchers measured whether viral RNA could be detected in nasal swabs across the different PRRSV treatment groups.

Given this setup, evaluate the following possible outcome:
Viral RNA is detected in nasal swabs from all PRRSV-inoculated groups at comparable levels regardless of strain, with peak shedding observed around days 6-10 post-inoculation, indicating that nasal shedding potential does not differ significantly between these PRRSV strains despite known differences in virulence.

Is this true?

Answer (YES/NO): NO